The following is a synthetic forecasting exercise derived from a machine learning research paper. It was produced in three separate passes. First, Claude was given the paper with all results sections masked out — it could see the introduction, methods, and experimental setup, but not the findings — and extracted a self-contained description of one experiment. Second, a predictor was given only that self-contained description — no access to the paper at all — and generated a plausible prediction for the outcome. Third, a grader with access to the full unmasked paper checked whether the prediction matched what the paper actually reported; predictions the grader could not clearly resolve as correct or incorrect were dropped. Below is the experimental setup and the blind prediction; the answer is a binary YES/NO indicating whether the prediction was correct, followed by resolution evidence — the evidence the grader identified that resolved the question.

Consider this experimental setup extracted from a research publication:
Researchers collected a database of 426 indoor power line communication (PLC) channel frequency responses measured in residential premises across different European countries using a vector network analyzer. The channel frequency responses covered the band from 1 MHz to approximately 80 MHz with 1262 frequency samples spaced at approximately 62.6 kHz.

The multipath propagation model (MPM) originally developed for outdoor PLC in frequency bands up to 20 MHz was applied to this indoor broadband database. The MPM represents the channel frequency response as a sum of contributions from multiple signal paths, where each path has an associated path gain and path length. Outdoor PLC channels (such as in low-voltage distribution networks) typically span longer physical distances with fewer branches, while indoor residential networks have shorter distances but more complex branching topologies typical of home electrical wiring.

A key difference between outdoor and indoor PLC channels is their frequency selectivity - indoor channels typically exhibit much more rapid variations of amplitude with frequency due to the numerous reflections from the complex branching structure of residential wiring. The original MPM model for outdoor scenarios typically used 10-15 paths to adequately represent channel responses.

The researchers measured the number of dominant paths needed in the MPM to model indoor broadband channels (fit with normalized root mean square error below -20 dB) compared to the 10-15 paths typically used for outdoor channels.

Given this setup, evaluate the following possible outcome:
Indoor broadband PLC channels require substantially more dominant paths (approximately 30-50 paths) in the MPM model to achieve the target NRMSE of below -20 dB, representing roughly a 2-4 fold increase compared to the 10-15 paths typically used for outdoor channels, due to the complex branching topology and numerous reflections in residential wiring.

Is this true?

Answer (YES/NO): NO